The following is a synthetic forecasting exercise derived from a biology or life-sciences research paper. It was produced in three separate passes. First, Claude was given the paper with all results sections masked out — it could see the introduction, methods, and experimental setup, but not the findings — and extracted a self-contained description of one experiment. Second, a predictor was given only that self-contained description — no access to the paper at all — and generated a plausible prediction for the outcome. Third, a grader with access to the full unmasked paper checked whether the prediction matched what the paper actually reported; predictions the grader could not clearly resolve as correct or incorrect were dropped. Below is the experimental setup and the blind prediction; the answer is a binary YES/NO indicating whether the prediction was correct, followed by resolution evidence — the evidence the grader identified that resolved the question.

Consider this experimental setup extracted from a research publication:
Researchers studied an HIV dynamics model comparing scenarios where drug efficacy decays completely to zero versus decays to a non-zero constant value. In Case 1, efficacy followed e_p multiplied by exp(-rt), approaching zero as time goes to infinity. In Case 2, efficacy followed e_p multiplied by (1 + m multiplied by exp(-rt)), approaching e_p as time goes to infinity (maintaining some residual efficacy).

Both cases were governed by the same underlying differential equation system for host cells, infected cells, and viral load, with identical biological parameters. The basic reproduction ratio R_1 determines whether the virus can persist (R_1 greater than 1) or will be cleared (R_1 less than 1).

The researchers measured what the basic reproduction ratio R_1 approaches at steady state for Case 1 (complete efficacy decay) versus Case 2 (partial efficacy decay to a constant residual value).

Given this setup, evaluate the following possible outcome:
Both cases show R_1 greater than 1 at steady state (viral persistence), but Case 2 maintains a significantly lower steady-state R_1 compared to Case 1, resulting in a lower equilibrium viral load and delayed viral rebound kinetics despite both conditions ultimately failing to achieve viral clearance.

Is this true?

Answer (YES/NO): NO